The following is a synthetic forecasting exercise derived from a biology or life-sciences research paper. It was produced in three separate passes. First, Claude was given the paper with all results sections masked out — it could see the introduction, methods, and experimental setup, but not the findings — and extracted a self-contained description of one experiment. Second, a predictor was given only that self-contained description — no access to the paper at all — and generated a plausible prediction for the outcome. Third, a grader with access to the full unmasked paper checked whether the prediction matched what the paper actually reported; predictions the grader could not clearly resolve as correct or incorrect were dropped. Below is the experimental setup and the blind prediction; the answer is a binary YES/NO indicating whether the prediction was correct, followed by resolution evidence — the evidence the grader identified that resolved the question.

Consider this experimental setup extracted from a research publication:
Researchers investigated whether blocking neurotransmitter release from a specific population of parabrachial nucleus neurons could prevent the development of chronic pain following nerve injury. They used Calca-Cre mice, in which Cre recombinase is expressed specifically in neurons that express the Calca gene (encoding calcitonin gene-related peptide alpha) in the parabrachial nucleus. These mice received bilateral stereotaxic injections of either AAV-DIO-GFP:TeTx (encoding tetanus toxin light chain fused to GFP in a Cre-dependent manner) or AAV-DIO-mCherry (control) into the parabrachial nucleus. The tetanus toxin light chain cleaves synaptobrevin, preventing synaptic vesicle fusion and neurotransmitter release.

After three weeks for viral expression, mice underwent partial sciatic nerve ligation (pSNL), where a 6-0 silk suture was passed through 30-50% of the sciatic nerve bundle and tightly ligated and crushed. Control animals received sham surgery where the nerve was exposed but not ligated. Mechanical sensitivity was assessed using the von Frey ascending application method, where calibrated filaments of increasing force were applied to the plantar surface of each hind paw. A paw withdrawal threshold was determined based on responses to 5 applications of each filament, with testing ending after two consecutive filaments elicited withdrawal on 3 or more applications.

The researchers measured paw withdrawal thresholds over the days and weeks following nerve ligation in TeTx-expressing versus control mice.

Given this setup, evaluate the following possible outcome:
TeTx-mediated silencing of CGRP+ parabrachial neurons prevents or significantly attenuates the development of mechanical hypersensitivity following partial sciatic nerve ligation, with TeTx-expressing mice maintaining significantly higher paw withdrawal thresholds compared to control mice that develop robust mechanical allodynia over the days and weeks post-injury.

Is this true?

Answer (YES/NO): YES